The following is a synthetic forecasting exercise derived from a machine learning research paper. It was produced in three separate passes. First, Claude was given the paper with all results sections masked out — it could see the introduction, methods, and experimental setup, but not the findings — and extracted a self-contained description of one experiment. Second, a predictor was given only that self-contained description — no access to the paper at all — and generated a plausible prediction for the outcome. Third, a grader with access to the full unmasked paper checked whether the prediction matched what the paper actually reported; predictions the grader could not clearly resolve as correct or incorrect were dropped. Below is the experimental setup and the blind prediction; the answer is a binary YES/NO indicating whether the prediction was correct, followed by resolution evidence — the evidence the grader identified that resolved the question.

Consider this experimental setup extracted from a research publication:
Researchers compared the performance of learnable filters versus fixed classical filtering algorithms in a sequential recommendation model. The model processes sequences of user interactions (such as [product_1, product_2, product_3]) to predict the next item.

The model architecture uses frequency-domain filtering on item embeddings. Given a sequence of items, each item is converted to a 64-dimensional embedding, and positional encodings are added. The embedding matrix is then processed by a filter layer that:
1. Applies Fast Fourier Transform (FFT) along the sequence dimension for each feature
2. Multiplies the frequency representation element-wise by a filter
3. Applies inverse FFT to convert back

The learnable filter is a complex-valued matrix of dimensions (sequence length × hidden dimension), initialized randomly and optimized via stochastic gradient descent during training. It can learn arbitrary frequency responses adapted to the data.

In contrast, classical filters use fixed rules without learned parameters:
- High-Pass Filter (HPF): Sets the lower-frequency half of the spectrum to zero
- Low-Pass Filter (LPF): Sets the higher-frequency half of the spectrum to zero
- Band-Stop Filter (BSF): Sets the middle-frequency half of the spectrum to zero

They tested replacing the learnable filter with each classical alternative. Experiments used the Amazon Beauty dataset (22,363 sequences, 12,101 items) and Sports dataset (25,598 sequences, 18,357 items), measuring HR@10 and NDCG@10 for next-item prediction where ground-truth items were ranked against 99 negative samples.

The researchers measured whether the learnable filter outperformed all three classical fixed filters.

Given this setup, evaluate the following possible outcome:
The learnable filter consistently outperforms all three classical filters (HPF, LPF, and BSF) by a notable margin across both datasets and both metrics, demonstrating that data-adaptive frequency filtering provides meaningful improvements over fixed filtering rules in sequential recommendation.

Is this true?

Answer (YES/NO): NO